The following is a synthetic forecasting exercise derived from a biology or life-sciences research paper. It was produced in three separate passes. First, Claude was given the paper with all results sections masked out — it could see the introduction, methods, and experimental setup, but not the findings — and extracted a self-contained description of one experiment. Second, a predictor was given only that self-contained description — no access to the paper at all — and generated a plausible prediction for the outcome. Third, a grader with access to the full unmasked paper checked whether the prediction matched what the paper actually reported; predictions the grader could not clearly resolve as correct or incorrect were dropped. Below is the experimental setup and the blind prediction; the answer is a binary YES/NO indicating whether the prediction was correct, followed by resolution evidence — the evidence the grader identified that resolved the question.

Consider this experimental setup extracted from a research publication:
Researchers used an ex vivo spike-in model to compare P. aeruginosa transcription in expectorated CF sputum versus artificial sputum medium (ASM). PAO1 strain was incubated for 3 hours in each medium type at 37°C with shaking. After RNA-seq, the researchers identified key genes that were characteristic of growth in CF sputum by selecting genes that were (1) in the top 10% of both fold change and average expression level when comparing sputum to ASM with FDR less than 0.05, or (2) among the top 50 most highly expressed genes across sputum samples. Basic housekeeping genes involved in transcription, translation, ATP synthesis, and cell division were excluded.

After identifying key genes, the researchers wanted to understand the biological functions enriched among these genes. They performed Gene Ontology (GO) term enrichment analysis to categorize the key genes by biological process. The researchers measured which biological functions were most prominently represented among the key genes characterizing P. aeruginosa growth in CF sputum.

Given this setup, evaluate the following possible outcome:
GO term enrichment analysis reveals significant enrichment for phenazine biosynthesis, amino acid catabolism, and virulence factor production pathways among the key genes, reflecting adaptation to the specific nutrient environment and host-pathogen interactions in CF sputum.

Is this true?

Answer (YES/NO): NO